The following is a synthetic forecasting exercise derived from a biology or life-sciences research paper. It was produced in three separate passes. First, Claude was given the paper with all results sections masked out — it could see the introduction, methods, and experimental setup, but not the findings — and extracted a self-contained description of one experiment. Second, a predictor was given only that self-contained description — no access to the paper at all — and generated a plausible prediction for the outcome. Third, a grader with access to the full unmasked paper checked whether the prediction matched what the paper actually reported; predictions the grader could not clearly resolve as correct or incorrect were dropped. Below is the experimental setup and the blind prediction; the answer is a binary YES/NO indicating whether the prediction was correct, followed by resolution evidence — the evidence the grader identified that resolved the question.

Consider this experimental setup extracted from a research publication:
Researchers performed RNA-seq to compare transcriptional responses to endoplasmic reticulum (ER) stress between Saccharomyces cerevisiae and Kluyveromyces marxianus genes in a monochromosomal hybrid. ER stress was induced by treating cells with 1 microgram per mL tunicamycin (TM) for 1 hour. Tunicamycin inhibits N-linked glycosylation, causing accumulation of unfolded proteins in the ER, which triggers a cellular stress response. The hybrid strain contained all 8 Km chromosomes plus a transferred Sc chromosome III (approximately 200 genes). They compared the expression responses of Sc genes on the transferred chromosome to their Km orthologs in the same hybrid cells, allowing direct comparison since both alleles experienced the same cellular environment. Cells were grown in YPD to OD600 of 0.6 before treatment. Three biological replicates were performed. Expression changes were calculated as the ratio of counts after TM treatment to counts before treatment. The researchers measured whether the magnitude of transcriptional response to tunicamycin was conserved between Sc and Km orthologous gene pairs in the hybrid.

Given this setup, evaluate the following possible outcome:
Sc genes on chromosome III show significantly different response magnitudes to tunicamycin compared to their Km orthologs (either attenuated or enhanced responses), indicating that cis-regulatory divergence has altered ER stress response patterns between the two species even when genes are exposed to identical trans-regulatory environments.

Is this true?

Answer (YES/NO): NO